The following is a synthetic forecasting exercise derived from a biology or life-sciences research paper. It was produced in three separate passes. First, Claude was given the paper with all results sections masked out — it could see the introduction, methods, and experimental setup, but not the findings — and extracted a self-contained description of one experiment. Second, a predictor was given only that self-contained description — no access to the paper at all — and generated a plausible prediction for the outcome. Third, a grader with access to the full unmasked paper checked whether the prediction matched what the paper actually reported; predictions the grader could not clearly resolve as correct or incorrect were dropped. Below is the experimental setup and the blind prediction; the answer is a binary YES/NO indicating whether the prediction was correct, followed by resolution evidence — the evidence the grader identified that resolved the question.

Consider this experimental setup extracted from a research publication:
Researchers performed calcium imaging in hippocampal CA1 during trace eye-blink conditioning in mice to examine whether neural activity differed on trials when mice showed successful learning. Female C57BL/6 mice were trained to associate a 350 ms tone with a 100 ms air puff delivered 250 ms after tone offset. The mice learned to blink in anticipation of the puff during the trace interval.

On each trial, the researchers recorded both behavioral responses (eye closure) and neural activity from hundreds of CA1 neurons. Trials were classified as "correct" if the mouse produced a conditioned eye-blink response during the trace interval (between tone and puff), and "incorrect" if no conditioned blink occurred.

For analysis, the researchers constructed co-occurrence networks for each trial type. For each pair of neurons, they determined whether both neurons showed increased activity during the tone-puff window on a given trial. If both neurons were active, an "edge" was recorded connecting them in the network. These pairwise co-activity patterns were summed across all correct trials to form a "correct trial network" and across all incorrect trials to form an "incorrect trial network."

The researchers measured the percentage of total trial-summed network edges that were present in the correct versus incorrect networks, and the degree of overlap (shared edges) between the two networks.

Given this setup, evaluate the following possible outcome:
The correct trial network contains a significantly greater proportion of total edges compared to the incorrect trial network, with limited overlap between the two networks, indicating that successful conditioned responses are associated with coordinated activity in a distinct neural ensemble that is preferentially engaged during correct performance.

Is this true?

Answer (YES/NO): NO